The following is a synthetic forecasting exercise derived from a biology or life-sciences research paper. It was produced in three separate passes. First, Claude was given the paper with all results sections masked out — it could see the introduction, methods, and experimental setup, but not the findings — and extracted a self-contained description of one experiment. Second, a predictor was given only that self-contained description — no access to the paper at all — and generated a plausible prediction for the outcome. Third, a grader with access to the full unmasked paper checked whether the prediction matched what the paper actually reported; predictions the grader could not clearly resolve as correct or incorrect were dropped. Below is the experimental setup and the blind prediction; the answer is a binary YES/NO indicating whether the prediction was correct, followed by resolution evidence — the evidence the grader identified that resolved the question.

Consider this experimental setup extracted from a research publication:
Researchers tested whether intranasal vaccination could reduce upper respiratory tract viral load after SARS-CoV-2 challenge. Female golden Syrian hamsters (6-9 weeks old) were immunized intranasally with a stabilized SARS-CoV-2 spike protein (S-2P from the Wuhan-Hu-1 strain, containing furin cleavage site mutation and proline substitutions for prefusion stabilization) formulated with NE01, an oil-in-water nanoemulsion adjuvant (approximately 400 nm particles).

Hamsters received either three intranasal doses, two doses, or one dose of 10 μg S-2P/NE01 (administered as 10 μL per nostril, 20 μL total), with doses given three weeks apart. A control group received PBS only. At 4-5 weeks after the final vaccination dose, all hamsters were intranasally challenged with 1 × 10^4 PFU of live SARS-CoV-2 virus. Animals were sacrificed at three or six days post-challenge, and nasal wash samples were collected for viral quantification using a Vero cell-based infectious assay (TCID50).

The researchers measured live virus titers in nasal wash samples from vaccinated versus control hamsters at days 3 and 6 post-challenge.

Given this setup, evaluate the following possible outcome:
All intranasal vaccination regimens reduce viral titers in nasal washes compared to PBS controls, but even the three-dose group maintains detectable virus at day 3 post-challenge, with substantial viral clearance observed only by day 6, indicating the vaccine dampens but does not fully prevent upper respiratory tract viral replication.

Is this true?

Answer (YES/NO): NO